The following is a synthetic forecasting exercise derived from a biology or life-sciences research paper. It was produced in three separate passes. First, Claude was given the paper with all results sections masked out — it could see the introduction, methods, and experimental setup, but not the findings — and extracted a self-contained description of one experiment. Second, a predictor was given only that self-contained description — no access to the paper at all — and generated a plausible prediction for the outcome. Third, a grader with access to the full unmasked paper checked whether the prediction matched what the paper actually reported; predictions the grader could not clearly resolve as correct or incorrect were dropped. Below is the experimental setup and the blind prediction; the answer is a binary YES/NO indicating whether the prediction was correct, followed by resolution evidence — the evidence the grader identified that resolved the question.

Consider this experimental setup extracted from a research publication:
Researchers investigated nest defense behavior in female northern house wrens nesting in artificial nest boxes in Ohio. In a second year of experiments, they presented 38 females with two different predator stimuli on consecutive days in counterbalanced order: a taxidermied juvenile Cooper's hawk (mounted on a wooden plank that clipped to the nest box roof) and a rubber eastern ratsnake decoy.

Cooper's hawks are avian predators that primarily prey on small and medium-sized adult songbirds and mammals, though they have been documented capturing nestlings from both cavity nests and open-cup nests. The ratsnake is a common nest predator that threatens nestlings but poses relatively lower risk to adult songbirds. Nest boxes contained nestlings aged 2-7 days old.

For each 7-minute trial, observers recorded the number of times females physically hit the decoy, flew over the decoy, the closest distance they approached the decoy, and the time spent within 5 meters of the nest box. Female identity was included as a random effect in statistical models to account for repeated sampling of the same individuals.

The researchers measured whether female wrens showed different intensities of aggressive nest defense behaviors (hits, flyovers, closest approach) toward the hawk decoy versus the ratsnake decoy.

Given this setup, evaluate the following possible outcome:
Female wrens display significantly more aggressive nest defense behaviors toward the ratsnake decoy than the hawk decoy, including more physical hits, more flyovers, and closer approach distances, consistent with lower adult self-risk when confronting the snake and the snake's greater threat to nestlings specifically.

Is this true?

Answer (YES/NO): YES